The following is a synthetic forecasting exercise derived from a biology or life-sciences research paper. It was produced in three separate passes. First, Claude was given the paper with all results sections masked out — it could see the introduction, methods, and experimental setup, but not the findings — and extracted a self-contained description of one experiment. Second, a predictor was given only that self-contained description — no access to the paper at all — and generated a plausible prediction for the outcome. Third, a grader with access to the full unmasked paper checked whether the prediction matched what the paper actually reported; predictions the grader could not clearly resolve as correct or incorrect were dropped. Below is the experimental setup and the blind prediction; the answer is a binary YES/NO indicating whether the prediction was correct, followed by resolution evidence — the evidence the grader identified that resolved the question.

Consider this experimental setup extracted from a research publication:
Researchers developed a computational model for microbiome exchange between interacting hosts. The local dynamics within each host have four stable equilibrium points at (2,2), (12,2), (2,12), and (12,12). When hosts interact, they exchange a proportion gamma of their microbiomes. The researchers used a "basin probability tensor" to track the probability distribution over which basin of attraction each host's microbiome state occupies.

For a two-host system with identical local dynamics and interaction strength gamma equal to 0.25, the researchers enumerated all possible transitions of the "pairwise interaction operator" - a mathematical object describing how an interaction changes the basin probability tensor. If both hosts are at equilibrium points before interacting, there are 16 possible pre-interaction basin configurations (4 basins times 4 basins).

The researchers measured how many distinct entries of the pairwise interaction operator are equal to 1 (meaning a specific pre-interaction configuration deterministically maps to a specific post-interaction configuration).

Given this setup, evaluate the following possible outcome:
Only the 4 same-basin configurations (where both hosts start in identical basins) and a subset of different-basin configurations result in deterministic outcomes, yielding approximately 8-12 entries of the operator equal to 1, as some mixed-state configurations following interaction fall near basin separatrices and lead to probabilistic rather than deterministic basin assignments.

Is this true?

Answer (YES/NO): NO